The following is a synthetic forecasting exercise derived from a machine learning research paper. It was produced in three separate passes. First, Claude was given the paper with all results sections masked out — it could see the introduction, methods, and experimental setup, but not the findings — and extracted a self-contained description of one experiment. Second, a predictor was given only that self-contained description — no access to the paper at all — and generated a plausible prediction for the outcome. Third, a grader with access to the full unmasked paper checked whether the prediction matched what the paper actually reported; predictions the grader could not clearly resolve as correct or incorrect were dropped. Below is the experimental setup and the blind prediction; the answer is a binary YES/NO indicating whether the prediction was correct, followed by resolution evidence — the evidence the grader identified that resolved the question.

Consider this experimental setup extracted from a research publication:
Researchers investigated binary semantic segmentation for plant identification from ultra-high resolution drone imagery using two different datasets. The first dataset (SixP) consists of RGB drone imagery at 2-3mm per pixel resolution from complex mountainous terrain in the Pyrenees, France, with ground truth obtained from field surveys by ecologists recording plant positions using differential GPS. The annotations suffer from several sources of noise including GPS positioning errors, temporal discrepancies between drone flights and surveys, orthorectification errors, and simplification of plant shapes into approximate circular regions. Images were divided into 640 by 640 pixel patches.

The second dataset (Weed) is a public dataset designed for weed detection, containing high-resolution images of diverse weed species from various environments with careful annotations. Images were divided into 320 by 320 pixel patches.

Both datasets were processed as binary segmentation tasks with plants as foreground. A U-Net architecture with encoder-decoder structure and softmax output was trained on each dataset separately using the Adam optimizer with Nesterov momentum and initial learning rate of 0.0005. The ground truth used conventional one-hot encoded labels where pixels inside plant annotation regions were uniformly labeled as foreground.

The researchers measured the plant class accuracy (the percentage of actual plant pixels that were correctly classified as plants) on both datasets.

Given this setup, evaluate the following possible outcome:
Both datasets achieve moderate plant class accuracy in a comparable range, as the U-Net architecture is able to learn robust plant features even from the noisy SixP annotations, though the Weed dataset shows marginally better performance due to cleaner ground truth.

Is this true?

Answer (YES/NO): NO